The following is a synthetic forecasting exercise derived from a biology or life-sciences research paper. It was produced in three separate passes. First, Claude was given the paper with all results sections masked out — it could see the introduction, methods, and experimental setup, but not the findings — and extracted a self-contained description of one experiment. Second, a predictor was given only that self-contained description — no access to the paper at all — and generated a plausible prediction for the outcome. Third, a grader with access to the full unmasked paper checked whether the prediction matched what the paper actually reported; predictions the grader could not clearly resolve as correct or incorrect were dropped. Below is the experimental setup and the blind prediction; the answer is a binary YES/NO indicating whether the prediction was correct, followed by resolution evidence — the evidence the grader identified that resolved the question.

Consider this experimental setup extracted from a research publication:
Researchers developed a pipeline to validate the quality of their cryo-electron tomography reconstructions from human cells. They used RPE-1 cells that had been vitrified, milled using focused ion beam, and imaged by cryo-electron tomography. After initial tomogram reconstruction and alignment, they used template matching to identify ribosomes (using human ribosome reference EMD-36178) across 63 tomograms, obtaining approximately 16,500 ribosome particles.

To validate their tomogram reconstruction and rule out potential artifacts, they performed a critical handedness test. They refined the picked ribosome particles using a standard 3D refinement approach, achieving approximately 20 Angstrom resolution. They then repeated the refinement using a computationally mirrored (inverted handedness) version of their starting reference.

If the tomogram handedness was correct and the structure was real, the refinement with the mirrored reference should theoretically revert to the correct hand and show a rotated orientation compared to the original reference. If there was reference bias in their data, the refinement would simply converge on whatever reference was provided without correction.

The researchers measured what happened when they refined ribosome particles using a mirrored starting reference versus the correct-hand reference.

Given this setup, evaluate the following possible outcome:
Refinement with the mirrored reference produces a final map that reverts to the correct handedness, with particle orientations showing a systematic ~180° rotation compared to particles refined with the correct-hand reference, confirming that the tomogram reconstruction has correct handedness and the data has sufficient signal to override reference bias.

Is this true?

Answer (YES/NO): YES